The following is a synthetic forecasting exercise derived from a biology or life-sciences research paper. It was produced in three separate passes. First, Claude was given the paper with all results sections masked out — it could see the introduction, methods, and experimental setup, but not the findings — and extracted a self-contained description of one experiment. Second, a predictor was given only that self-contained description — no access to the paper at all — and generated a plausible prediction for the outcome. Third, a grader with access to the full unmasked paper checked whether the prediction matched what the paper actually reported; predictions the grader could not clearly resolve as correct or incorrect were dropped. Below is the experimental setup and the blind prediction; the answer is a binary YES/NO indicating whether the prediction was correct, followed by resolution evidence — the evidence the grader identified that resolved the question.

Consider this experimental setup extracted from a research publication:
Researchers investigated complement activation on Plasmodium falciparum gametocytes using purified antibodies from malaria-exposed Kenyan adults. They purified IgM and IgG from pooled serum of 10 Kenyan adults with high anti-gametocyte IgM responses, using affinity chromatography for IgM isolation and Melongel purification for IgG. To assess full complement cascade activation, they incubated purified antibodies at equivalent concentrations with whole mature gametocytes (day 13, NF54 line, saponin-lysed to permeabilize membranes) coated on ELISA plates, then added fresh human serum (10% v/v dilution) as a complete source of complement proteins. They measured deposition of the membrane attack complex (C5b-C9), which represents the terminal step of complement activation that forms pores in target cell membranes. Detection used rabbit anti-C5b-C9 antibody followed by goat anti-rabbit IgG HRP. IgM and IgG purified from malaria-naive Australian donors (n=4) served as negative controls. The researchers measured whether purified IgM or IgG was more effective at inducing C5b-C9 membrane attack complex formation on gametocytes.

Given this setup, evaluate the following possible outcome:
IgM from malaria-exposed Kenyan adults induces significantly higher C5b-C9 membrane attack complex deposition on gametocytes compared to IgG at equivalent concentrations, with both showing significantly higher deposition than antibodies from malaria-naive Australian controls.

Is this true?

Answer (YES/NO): YES